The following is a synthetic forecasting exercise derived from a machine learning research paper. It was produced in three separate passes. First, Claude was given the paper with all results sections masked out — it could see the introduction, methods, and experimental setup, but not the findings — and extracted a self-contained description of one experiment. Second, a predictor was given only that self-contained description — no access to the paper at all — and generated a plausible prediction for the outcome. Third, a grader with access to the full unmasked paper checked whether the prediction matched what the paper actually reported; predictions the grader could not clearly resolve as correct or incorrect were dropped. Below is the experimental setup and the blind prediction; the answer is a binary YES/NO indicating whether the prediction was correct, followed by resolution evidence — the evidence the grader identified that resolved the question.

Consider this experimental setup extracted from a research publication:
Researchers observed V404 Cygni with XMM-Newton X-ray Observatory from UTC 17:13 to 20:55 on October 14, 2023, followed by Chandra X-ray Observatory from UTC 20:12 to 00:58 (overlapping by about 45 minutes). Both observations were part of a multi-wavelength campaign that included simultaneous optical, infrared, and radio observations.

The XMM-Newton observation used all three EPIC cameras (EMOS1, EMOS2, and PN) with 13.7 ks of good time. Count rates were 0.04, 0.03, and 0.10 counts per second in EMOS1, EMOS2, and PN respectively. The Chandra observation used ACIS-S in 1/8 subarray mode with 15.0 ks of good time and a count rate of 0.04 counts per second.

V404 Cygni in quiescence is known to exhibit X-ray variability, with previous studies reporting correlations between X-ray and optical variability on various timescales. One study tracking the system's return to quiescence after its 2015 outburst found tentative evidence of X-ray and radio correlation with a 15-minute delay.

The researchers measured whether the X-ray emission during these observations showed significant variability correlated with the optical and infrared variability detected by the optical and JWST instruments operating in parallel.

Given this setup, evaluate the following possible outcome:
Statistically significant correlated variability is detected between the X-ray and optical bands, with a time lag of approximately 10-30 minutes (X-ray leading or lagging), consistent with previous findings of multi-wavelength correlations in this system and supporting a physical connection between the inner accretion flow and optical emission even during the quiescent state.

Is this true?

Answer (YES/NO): NO